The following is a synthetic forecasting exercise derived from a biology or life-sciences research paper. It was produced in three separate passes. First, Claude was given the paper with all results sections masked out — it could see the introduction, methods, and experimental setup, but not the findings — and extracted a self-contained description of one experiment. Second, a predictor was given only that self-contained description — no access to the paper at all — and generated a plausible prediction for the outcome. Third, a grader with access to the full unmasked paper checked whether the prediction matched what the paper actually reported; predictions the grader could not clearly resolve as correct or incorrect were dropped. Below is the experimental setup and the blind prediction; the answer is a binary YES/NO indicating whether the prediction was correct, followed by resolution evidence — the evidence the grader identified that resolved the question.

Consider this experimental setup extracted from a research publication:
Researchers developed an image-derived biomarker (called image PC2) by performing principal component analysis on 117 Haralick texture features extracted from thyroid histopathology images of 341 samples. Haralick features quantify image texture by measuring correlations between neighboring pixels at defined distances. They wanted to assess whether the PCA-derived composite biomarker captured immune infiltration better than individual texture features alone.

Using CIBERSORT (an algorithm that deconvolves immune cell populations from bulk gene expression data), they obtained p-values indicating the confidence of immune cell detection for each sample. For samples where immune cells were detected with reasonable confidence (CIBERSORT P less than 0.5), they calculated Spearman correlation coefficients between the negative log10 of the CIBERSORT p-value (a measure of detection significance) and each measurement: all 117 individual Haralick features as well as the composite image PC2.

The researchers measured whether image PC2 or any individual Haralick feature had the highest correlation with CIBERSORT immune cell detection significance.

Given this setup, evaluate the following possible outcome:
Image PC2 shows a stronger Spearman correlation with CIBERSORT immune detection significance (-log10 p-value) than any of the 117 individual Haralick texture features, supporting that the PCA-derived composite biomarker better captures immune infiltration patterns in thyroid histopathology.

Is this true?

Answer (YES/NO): YES